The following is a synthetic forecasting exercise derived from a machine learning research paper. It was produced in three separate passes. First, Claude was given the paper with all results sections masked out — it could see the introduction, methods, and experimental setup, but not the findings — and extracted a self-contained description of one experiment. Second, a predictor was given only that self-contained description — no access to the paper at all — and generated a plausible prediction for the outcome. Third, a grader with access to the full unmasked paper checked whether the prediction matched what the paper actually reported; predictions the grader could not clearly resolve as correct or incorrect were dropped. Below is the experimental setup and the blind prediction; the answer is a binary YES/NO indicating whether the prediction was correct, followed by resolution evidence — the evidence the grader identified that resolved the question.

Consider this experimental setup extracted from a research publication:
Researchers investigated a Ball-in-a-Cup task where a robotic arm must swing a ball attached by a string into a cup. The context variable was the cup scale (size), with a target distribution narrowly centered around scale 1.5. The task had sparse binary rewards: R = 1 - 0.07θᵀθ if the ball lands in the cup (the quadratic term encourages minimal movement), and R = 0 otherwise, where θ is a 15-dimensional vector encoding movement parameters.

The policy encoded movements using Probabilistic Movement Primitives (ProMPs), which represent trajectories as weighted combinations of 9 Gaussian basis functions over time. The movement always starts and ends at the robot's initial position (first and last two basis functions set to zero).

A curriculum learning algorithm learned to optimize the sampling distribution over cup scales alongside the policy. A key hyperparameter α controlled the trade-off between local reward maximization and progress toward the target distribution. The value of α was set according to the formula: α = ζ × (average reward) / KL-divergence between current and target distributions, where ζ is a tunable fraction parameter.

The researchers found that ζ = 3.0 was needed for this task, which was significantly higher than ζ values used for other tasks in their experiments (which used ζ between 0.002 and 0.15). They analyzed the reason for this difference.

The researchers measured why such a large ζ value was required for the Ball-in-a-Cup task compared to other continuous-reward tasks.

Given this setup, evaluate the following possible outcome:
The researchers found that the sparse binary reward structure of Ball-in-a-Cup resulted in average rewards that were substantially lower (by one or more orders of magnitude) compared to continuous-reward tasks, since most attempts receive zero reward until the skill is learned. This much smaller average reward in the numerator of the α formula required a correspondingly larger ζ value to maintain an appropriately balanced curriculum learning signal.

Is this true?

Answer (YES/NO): NO